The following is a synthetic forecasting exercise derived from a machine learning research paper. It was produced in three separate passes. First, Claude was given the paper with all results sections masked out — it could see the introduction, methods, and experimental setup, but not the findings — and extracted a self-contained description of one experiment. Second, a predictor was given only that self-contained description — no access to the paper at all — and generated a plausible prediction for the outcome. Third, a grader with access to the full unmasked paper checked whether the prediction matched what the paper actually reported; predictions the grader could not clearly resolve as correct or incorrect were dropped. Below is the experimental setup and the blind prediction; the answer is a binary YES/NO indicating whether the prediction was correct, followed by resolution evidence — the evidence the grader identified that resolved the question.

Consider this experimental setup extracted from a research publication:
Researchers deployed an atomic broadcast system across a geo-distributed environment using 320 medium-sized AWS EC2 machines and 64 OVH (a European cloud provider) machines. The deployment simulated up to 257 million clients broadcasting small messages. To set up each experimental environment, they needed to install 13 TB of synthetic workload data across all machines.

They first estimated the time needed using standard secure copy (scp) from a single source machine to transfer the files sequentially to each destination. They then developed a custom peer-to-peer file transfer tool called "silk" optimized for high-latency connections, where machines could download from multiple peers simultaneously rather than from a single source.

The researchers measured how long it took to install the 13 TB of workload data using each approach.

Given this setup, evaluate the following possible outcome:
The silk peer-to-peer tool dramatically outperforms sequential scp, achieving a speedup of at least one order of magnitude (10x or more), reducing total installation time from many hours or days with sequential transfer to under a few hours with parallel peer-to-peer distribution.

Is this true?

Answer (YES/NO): YES